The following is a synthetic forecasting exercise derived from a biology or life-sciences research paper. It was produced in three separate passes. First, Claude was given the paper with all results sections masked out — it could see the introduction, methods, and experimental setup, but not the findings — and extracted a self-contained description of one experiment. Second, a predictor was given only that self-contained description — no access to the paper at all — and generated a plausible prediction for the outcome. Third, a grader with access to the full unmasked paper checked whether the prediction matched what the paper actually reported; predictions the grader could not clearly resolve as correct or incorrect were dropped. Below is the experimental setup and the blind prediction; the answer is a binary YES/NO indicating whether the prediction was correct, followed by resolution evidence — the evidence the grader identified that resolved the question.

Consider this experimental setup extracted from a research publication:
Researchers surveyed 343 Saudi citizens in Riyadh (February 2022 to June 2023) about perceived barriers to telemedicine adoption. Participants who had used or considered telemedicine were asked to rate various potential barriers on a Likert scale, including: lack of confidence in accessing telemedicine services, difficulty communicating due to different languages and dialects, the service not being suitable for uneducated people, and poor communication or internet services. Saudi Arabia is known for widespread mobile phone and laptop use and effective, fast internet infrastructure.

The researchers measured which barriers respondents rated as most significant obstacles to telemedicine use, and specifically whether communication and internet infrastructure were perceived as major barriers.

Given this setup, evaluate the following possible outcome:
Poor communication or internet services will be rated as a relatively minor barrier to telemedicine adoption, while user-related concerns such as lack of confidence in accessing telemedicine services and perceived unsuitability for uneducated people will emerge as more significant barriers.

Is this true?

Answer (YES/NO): YES